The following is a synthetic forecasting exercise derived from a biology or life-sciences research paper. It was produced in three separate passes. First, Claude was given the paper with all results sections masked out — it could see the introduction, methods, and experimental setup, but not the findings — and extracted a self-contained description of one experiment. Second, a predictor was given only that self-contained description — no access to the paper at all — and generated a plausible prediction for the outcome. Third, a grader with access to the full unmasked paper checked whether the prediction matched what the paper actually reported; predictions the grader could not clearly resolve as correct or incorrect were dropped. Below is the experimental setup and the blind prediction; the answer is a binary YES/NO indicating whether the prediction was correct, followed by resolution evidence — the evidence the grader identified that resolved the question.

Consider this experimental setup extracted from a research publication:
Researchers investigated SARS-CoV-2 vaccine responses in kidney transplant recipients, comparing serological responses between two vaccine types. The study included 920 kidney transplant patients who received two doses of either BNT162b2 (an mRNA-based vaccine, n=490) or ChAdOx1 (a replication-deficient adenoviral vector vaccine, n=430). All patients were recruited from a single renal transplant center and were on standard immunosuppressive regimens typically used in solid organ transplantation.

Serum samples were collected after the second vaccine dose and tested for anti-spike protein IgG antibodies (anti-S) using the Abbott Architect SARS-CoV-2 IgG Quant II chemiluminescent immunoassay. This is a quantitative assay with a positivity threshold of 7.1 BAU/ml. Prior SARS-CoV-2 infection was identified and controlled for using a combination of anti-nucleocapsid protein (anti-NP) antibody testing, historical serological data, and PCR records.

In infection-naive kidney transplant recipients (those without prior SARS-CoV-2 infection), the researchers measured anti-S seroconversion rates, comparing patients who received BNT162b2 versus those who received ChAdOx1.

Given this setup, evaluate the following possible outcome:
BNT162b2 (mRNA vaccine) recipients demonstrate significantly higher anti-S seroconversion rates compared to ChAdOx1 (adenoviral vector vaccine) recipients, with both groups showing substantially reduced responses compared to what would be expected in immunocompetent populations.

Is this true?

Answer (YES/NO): YES